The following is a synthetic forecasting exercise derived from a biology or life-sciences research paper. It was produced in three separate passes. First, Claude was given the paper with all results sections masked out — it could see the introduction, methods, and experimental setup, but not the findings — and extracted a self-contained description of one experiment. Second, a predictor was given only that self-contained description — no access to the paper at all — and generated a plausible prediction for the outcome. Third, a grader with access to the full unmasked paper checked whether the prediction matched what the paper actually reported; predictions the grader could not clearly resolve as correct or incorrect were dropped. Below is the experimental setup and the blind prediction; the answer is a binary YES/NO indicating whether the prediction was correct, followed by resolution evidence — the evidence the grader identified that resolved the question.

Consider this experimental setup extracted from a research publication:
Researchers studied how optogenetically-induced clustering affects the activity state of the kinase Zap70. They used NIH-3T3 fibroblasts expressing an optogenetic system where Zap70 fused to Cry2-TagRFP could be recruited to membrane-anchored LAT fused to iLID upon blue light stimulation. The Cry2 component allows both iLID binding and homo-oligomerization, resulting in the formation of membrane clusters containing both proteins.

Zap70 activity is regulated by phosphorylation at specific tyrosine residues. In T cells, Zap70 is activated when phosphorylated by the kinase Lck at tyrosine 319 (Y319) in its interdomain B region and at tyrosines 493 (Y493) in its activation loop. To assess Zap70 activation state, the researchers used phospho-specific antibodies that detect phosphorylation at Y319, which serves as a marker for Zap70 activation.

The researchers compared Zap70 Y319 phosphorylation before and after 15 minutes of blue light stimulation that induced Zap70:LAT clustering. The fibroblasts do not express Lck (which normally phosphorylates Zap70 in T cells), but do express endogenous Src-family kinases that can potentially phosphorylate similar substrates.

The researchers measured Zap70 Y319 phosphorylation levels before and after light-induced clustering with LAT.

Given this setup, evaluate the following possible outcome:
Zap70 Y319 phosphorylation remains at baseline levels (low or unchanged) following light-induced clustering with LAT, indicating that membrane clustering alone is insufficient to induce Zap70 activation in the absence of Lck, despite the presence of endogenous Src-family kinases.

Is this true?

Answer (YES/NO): NO